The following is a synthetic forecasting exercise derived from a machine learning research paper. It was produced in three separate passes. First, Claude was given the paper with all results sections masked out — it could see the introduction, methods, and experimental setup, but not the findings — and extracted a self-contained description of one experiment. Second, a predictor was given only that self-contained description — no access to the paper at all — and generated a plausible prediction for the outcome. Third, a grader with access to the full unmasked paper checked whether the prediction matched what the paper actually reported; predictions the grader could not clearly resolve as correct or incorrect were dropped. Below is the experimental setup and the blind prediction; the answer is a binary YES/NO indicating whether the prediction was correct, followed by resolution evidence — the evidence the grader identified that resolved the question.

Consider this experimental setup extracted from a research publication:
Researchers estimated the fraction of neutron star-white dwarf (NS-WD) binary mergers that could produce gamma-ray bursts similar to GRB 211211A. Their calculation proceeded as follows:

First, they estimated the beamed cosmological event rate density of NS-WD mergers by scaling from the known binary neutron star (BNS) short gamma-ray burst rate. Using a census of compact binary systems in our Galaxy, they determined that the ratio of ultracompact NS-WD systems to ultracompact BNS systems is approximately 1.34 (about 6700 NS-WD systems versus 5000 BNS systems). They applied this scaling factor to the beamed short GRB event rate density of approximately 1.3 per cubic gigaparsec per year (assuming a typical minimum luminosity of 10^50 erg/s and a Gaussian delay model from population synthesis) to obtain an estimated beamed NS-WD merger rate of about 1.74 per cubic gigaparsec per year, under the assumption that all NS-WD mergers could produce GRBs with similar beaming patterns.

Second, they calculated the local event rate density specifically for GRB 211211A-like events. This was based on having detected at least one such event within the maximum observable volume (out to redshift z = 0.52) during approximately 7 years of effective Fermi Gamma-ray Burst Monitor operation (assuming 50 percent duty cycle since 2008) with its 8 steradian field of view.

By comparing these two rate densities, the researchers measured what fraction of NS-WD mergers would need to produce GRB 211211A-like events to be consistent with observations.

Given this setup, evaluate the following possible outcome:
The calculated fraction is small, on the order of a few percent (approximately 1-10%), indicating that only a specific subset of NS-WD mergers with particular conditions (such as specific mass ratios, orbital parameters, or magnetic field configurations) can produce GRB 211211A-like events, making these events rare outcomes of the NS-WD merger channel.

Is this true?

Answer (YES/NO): NO